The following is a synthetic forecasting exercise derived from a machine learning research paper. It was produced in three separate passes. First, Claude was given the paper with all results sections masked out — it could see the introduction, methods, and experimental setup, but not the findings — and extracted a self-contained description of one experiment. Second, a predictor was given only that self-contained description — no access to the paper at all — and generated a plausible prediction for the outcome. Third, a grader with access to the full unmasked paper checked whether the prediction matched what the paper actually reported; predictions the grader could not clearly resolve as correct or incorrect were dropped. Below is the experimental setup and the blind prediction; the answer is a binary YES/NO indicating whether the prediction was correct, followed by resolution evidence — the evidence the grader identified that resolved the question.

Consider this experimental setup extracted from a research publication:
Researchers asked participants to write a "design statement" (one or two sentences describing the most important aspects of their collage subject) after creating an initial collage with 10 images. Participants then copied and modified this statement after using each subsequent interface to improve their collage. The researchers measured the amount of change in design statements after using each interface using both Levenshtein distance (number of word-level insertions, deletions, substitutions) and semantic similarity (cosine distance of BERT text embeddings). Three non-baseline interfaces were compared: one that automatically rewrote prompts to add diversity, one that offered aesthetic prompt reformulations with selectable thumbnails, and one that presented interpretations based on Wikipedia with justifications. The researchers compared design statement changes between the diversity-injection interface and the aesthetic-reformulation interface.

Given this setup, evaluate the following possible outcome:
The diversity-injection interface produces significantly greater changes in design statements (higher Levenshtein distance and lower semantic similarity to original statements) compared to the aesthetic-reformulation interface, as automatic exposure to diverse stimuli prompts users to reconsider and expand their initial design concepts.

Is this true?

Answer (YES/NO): NO